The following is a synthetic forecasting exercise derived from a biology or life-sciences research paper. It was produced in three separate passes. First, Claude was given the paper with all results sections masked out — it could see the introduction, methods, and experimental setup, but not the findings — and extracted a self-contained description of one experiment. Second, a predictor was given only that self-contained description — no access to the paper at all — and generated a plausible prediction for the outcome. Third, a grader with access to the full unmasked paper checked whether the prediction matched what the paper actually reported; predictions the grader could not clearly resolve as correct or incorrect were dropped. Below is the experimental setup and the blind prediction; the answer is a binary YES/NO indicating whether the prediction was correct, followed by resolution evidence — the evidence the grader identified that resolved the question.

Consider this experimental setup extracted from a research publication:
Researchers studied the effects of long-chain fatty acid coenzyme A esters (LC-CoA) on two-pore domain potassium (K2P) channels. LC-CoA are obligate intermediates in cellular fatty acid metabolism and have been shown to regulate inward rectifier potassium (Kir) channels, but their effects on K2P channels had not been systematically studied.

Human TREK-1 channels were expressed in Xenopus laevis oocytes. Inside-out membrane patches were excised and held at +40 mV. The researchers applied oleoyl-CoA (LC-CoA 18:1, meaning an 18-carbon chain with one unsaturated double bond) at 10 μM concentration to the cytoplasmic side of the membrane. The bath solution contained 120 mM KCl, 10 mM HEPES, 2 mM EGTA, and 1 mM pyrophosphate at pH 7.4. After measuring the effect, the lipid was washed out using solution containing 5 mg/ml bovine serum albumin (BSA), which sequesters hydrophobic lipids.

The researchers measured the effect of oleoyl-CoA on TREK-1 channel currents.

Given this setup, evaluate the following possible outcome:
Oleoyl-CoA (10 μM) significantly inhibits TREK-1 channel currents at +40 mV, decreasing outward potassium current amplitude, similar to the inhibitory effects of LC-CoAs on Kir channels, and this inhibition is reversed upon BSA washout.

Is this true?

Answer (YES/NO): NO